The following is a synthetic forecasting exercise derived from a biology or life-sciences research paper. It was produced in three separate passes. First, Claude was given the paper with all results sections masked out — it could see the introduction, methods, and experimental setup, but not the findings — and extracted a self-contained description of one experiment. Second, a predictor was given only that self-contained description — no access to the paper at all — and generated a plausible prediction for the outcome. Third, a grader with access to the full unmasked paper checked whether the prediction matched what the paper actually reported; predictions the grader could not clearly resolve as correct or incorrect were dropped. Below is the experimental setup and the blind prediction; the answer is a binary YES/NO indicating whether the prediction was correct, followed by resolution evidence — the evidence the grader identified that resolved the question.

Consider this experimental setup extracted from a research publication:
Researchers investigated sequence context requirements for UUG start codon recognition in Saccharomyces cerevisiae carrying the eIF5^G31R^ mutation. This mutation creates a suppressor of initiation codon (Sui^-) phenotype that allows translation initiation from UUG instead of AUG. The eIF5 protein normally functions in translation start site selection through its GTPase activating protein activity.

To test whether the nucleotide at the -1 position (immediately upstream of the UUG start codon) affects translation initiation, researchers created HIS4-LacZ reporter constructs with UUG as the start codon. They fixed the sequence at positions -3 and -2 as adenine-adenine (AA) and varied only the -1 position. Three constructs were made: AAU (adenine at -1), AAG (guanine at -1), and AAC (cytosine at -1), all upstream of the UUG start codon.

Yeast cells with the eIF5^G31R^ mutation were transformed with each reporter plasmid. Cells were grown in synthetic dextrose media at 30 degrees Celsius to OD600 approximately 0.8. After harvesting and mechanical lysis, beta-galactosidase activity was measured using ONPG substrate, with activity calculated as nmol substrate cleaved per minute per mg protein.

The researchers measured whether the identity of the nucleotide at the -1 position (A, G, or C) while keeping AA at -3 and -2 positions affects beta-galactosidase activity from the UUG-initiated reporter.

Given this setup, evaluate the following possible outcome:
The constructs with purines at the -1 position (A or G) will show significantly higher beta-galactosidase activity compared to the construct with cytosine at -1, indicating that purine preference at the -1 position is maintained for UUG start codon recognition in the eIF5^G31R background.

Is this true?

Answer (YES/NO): YES